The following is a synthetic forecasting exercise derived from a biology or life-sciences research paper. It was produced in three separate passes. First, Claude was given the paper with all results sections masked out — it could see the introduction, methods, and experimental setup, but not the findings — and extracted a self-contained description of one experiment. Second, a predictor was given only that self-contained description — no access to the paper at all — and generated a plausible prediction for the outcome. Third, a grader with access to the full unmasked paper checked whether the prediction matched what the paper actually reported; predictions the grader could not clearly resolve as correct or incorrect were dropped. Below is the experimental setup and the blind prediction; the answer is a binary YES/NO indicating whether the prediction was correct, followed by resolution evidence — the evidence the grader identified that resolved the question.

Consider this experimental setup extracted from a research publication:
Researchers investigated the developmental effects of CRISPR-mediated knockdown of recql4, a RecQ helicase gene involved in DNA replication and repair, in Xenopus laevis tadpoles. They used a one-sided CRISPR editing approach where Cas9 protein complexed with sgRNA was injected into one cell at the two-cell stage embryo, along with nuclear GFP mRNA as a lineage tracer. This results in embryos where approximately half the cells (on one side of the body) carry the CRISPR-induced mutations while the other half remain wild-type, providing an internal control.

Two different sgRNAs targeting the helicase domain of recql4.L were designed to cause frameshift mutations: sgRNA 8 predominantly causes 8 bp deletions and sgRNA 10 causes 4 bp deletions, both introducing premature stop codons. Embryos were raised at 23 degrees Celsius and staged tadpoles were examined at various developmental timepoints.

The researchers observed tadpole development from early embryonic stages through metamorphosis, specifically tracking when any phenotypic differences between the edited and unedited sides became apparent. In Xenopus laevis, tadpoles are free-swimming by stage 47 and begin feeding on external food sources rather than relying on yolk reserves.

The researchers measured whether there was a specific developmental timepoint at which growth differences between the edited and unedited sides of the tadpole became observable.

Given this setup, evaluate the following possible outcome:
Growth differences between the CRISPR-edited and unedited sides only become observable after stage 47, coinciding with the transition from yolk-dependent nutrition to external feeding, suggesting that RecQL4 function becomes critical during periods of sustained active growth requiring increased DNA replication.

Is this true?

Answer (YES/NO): YES